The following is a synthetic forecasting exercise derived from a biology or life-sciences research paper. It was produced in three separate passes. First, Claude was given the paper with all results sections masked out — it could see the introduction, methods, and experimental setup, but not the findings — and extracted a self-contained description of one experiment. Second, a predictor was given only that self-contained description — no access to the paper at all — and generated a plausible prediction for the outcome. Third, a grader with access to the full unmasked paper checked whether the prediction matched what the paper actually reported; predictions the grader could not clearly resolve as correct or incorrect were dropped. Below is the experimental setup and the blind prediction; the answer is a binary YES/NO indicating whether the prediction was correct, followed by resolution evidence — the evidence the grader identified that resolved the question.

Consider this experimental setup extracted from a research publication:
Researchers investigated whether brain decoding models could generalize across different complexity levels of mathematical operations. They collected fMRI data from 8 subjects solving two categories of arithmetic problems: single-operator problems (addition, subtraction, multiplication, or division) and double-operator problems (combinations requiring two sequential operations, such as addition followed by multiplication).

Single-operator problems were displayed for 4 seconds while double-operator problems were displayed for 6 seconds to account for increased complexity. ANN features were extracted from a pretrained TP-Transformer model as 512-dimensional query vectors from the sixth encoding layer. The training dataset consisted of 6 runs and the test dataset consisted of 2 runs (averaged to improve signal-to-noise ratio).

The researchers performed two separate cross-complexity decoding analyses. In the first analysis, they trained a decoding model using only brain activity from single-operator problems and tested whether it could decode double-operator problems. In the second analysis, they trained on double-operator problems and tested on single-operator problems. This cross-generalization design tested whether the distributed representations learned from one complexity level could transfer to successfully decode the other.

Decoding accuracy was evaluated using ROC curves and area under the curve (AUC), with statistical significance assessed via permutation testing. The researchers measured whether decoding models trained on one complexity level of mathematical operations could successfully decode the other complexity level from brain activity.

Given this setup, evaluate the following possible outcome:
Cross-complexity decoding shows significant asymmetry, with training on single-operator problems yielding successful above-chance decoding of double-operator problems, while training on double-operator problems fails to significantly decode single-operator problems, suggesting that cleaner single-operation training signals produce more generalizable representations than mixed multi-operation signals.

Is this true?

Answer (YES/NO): NO